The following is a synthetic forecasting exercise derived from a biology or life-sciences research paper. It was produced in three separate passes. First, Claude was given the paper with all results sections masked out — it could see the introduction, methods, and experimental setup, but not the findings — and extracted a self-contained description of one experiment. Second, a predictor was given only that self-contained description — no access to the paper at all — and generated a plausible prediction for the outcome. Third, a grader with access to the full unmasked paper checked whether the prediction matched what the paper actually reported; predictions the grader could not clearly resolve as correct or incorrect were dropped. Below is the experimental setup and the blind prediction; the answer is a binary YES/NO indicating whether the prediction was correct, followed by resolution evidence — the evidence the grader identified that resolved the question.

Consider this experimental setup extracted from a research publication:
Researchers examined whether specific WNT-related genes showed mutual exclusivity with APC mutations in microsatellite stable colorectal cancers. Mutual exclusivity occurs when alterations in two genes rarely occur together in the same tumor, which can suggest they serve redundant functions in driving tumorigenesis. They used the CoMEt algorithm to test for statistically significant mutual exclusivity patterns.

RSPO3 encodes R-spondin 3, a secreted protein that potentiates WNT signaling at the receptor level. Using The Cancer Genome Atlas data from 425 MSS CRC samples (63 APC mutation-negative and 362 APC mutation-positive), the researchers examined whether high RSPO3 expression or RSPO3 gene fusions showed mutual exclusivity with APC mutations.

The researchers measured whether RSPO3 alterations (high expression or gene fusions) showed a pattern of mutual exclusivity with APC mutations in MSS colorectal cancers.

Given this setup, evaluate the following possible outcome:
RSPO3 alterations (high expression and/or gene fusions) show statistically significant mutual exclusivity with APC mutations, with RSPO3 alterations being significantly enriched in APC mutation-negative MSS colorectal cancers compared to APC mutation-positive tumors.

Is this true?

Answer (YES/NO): NO